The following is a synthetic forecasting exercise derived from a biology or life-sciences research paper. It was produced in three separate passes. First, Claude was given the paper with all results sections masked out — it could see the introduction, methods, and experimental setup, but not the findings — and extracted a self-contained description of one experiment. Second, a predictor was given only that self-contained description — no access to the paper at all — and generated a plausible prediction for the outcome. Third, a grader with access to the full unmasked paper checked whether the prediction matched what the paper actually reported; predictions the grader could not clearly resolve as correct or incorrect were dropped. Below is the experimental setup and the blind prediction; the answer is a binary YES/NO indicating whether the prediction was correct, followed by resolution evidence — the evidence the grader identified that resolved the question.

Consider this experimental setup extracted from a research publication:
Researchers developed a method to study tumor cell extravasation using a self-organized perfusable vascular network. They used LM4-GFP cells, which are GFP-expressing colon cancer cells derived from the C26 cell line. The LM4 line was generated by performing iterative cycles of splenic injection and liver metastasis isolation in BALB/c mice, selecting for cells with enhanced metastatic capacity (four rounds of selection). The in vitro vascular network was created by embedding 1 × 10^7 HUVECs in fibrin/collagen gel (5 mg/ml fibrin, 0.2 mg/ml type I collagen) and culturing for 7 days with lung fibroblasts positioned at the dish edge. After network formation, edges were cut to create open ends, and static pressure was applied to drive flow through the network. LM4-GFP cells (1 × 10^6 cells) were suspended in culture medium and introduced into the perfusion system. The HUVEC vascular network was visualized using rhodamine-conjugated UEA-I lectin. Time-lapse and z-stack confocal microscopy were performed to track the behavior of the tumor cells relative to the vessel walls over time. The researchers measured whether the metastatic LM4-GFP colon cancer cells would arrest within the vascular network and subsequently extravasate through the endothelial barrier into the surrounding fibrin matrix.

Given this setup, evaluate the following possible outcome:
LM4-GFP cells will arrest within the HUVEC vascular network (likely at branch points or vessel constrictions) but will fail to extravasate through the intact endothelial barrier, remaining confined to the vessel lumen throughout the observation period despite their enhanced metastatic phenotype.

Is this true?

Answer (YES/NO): NO